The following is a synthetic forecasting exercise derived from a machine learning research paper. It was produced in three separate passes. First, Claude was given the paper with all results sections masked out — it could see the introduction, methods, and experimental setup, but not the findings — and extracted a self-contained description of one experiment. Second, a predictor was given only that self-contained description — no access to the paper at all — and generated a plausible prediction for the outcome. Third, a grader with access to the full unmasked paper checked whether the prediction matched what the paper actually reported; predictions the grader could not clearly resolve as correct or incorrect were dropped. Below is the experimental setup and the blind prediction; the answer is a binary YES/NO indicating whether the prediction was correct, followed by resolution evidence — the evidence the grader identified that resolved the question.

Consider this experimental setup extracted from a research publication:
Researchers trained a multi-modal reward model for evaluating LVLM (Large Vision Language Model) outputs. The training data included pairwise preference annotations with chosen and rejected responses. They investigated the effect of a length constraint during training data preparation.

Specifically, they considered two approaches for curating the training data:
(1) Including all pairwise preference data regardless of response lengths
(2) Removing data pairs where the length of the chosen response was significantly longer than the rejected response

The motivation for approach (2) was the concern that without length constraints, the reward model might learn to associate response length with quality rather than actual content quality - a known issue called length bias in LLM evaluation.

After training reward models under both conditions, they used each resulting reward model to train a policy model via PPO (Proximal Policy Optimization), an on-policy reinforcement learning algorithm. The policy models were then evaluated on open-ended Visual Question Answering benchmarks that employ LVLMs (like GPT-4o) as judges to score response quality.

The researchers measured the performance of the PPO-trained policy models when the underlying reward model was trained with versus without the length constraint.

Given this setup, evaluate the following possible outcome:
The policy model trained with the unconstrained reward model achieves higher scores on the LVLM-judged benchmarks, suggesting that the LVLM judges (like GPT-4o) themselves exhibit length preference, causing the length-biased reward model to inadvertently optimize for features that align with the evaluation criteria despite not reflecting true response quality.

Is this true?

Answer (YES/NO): YES